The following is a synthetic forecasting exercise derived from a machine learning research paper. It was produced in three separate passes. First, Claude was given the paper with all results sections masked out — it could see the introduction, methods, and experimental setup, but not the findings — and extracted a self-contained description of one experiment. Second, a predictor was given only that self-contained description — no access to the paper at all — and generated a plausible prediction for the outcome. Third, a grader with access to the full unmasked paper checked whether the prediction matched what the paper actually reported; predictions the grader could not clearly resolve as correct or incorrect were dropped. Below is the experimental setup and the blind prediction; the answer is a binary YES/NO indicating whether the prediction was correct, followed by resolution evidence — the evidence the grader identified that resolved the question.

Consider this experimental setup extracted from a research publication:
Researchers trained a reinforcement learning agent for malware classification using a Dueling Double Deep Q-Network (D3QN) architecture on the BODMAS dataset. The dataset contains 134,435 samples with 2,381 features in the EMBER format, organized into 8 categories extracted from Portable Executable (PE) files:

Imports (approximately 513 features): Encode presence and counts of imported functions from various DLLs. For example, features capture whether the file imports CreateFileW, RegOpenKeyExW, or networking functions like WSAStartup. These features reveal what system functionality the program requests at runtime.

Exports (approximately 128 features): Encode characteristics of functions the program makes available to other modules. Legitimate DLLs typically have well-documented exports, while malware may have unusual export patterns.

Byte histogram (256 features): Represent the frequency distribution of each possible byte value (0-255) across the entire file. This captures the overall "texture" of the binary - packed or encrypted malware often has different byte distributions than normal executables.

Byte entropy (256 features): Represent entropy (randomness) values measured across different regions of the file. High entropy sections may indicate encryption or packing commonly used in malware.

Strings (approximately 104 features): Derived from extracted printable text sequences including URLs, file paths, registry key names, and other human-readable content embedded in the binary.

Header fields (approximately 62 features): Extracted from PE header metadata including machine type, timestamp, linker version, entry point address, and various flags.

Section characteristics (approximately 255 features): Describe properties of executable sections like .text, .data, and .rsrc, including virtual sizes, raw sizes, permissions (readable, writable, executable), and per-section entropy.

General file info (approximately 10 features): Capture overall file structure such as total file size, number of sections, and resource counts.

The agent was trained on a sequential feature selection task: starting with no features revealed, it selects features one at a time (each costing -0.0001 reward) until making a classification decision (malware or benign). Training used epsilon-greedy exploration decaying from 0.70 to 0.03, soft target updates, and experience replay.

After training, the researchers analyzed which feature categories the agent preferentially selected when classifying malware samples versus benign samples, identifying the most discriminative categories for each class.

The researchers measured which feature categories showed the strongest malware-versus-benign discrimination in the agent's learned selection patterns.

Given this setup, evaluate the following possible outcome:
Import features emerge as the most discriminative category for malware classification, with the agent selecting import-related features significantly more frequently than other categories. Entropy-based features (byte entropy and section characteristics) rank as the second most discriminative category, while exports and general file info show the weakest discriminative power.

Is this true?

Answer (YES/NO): NO